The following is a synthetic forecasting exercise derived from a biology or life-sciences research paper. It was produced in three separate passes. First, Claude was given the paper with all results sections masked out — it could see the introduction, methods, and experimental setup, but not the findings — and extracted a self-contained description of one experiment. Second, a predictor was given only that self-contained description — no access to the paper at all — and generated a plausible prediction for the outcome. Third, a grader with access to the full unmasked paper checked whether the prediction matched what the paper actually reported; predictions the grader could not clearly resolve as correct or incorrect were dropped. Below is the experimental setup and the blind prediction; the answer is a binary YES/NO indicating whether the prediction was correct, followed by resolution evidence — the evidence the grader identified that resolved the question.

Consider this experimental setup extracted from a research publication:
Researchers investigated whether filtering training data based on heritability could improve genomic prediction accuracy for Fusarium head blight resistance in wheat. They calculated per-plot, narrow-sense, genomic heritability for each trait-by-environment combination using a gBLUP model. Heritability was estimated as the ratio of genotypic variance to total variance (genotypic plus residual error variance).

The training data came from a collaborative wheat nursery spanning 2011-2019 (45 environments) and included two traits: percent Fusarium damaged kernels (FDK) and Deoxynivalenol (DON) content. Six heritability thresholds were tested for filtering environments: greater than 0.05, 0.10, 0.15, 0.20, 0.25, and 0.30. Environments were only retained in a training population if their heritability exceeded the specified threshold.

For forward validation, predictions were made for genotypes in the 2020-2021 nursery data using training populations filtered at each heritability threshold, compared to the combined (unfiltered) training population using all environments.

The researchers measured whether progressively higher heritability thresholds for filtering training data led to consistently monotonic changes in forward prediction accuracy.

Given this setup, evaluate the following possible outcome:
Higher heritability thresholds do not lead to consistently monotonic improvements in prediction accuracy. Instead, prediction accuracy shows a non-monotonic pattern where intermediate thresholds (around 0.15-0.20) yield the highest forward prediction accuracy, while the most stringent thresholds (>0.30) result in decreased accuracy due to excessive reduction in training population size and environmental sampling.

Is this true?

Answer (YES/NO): NO